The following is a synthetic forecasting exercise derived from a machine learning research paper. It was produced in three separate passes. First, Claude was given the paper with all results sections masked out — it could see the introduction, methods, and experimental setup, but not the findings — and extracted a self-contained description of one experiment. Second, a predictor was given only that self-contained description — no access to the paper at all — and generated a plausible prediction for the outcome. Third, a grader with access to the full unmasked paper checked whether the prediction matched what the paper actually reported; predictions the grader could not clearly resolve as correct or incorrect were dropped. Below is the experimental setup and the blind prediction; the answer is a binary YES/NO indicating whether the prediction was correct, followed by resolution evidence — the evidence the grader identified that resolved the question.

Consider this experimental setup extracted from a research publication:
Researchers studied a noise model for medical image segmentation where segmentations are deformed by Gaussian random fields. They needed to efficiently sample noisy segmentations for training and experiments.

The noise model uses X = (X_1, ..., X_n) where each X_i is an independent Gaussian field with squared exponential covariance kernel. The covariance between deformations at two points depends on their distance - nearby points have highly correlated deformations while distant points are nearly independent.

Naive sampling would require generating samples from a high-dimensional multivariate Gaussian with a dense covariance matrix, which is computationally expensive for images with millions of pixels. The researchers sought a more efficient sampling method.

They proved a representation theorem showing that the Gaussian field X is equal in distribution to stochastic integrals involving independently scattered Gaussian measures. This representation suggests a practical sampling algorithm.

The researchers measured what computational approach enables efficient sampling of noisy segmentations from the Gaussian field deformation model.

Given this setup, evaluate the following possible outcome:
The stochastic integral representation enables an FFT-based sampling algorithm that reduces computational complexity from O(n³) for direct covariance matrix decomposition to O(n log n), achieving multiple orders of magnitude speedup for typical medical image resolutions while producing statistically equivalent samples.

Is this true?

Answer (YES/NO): NO